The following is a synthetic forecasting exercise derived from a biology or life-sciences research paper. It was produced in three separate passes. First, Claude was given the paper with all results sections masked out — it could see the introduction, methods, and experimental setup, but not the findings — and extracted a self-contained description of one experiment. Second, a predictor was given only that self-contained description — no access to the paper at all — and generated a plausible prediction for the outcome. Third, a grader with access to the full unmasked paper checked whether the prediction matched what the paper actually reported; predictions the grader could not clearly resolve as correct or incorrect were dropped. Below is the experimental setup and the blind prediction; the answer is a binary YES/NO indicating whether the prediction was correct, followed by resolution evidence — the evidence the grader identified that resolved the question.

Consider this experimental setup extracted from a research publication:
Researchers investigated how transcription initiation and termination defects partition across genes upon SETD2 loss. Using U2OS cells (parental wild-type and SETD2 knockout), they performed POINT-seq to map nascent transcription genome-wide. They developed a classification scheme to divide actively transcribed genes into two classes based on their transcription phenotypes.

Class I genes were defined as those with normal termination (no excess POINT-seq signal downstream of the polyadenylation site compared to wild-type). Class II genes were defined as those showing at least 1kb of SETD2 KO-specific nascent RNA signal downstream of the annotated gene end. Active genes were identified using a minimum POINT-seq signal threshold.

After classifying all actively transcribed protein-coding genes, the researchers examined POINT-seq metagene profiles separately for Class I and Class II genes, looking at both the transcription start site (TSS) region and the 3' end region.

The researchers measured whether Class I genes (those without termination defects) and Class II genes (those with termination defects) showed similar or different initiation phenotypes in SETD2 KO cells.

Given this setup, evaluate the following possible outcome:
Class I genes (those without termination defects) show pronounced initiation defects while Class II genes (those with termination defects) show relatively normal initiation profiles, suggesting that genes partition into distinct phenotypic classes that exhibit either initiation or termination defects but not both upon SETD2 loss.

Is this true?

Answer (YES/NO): YES